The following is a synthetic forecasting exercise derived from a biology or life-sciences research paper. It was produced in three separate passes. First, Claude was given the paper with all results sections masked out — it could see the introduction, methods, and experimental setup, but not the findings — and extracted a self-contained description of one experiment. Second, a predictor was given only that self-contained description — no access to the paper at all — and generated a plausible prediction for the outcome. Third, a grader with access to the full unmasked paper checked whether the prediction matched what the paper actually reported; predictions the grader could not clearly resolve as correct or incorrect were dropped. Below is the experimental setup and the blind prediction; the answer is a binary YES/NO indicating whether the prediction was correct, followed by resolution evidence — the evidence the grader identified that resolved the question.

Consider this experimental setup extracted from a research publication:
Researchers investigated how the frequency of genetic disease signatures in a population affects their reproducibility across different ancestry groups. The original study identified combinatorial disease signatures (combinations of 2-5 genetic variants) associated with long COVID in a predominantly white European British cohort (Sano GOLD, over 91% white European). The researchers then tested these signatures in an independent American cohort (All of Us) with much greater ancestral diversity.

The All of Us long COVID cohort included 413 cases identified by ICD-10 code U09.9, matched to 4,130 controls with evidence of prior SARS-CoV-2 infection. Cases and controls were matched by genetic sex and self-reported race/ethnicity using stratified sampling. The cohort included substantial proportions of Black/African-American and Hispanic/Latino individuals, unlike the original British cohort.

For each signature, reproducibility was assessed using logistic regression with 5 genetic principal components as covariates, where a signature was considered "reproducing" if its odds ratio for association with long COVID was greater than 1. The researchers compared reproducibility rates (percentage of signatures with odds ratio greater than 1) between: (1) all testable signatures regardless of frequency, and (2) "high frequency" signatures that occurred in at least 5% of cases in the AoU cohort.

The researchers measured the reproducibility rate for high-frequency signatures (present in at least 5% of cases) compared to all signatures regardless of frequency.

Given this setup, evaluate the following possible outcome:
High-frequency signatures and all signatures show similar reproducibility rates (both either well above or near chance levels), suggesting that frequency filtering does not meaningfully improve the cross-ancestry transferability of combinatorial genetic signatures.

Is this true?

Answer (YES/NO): NO